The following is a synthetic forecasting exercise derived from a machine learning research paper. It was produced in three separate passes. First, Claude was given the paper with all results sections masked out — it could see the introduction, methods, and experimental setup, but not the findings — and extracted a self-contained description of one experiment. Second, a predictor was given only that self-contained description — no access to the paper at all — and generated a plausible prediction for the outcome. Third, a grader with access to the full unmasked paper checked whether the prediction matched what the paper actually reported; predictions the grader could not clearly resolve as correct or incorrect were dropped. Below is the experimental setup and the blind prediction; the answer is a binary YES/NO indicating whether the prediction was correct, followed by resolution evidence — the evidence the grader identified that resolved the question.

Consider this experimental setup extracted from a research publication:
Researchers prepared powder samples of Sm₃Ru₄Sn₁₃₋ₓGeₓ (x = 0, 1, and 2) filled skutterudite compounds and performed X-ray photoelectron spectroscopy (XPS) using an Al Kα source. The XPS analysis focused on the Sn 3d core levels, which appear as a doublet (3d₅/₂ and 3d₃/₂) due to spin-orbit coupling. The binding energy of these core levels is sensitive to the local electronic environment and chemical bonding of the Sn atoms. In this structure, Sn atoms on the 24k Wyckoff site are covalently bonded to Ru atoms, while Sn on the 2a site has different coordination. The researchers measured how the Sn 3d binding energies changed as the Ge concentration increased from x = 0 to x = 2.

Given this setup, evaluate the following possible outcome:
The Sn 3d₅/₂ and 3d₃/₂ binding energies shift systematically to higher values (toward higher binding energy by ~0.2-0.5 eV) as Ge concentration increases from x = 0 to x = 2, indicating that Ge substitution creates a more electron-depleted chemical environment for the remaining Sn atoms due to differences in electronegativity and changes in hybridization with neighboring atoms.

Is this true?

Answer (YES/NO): NO